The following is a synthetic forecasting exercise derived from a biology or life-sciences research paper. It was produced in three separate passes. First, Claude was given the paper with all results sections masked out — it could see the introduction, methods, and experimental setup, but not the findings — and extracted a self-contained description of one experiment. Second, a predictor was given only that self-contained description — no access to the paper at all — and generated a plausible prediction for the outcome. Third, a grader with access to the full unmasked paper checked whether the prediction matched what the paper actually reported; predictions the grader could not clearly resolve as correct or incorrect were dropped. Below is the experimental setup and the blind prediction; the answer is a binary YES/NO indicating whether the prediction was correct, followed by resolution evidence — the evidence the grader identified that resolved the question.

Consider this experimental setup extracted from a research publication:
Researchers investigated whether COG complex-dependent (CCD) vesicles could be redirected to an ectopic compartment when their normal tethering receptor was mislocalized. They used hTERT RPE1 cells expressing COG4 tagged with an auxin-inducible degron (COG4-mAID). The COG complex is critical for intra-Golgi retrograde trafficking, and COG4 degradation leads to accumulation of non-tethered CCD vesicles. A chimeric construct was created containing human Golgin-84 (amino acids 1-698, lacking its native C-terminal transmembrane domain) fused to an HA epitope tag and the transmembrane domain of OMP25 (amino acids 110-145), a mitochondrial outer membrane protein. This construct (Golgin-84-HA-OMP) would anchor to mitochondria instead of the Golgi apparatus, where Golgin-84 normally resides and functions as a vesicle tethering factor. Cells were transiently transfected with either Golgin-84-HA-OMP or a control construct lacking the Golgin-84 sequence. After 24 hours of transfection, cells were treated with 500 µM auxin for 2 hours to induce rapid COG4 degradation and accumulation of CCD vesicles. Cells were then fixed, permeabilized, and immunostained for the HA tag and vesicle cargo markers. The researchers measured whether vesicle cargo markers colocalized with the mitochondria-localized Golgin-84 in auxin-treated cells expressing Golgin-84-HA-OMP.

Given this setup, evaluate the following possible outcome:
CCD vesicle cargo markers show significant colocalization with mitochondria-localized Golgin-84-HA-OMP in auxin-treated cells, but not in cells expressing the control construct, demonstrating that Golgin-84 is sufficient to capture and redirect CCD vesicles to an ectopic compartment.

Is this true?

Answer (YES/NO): YES